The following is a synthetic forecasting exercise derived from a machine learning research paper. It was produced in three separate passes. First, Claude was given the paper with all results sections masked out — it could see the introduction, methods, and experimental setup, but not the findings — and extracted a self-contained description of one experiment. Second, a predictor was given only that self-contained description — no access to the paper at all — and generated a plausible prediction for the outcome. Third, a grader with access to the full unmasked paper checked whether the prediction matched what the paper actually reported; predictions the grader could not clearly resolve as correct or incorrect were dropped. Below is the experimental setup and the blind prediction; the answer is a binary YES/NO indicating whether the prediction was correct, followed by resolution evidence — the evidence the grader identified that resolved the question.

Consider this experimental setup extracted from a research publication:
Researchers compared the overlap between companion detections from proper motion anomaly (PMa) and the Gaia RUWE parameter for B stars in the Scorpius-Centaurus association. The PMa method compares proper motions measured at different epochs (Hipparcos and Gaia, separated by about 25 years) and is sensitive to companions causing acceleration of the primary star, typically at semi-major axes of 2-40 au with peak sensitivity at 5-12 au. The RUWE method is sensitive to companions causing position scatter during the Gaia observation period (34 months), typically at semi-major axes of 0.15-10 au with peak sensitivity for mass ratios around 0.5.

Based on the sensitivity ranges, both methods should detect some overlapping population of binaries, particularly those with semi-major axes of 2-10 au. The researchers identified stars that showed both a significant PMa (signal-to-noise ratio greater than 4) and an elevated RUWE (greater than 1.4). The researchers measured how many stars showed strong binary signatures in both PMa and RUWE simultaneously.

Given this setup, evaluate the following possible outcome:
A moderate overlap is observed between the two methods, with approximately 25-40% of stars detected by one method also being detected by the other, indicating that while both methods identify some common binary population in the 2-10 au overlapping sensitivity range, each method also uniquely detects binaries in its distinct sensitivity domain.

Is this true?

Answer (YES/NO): YES